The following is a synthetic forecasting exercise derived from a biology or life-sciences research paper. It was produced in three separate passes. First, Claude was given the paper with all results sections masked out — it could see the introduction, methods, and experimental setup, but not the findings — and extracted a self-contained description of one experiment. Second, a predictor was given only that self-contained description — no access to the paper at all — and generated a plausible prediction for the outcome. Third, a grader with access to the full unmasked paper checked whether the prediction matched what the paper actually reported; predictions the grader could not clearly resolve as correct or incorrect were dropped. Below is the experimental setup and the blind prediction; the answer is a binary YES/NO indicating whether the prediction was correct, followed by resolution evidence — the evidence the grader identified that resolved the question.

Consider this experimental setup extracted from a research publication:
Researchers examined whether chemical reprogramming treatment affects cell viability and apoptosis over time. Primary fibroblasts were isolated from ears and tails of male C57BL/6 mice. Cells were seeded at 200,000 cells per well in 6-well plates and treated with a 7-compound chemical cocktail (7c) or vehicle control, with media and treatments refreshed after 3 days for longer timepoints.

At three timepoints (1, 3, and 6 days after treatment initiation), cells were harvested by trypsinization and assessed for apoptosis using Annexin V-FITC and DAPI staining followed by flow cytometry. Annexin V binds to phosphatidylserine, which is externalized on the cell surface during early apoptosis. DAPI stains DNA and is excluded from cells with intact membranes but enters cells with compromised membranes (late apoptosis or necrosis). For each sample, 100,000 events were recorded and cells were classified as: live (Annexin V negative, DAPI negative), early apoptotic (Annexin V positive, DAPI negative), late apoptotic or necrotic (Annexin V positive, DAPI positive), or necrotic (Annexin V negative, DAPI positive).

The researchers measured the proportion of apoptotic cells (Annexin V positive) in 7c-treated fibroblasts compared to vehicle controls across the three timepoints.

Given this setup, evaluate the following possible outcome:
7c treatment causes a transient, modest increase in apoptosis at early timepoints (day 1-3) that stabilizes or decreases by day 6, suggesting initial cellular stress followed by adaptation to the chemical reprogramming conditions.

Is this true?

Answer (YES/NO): NO